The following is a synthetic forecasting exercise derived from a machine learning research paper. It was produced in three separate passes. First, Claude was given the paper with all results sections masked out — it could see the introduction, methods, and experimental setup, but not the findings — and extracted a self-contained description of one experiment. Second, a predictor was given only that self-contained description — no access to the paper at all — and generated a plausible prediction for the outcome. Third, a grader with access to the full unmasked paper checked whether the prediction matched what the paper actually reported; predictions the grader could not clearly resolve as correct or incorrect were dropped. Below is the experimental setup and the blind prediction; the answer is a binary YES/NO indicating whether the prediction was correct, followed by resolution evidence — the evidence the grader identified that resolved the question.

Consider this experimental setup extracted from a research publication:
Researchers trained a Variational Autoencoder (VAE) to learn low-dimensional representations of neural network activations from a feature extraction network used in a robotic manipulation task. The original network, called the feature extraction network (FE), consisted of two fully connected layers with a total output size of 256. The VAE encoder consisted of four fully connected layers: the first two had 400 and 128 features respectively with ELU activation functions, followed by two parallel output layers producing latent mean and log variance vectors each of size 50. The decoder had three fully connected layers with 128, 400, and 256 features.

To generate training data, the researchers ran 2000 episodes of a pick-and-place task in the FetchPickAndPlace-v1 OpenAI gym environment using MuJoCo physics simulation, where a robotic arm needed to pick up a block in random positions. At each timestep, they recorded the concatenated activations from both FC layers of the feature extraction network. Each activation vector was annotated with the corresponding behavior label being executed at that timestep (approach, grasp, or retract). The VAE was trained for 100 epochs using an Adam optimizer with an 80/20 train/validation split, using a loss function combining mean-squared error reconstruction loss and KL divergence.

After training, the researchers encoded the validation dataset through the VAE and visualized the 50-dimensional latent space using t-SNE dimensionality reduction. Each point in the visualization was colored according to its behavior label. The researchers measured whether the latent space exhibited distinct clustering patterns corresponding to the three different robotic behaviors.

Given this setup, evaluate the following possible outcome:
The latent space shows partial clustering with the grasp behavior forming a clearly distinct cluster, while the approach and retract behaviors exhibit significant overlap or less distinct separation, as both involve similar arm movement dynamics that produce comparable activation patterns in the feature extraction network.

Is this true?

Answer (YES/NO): NO